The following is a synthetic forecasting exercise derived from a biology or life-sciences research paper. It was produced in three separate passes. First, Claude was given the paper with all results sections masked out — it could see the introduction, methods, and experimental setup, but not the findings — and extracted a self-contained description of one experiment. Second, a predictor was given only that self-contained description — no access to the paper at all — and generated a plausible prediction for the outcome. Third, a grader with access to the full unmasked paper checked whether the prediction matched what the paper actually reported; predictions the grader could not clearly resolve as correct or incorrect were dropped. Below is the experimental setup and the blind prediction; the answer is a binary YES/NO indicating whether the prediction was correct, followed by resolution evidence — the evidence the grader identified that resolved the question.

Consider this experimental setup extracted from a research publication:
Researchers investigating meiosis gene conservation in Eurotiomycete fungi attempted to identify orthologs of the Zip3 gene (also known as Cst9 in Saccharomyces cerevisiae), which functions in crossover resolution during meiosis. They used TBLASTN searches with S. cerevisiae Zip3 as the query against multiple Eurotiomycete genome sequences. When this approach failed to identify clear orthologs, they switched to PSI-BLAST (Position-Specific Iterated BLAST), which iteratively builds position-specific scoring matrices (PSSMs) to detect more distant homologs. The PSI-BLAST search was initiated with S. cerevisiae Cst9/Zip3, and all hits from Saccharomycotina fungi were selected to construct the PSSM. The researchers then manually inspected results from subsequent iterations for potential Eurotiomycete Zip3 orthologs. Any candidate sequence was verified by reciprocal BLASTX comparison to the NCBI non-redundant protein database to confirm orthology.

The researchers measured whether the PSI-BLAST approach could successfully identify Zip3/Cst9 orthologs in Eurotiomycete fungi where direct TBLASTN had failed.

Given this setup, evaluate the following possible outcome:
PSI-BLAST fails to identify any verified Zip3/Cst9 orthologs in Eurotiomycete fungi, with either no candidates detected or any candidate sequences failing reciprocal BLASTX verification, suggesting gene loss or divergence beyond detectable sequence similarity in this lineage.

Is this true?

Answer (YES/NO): NO